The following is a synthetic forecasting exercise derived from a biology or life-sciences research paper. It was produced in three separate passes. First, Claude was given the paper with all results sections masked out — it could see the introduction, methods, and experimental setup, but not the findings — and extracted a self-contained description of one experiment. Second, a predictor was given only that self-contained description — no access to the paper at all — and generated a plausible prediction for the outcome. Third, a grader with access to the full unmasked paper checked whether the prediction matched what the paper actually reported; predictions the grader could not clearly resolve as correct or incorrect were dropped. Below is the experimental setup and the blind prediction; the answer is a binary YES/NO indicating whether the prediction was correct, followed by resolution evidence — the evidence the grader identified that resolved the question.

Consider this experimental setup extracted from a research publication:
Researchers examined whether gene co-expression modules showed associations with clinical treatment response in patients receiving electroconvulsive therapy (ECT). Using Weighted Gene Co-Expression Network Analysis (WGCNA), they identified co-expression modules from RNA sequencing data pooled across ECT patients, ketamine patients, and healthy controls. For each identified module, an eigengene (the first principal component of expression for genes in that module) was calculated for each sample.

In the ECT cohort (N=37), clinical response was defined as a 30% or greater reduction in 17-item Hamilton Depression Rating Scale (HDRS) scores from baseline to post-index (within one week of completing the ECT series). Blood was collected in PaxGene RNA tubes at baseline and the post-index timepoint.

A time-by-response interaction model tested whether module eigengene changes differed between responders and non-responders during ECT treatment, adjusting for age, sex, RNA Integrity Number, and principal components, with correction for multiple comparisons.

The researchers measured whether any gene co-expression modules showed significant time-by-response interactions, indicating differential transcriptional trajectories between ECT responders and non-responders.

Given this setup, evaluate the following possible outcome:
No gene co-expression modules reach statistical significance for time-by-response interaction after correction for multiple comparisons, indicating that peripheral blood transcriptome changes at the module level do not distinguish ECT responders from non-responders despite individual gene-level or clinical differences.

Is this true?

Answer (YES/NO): YES